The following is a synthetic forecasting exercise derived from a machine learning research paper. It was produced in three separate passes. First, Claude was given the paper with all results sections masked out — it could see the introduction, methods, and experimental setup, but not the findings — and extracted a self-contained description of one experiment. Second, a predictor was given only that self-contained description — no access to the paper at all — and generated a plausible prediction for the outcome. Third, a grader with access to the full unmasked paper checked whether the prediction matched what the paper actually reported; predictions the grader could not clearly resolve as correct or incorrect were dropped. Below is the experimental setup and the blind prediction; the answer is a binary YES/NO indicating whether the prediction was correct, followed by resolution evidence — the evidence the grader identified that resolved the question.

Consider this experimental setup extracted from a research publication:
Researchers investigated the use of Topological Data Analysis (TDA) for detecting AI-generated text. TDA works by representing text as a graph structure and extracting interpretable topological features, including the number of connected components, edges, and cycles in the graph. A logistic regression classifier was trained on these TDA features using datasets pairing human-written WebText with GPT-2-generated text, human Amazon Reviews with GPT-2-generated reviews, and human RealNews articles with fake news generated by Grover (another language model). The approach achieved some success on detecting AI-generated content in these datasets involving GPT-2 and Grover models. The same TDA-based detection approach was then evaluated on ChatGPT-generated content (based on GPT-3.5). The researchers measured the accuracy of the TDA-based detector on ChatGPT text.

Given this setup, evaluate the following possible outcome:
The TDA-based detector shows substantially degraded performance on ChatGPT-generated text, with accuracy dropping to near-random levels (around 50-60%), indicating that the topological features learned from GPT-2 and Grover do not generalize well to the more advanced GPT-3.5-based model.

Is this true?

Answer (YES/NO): NO